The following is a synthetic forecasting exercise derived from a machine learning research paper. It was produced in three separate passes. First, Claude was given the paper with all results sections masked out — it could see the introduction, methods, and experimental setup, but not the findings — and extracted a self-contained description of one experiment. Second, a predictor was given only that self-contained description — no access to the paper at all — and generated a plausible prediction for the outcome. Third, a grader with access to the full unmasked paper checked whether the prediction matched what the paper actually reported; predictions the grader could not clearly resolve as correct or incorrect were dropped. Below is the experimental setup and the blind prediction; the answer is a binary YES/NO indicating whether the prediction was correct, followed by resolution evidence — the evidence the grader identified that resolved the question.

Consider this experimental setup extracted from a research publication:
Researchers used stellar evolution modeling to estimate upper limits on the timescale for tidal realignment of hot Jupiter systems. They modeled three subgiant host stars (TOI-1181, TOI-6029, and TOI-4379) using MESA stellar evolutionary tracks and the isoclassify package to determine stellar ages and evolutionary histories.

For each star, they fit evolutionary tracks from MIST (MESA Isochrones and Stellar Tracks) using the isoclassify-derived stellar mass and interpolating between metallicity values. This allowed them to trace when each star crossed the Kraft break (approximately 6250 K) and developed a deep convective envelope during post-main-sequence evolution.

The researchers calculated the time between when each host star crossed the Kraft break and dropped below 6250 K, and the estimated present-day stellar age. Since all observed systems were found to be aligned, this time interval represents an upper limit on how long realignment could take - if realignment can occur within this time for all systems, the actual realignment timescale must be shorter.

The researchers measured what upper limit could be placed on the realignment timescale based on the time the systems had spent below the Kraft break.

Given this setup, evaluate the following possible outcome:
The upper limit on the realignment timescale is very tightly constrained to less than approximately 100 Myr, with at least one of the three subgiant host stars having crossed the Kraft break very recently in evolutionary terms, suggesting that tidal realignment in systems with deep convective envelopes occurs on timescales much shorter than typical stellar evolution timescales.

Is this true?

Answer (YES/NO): NO